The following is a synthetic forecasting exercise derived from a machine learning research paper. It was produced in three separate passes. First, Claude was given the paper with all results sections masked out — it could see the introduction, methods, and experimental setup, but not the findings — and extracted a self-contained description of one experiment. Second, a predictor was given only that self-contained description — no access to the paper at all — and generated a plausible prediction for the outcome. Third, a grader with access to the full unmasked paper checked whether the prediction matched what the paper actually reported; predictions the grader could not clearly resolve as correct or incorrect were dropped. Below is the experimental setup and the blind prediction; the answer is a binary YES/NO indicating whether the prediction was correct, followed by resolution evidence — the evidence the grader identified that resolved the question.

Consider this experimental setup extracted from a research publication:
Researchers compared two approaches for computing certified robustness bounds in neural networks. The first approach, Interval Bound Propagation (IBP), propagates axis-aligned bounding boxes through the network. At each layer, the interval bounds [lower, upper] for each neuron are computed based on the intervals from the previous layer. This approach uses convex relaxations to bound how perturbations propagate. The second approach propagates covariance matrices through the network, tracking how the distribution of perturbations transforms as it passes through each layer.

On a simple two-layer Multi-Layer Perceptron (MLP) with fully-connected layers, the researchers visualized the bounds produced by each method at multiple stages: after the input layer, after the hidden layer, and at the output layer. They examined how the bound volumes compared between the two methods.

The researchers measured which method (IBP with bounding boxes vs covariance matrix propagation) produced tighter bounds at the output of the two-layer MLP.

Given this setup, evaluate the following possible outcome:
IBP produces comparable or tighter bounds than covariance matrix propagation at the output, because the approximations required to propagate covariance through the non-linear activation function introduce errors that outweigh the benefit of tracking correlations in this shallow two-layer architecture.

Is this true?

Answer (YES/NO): NO